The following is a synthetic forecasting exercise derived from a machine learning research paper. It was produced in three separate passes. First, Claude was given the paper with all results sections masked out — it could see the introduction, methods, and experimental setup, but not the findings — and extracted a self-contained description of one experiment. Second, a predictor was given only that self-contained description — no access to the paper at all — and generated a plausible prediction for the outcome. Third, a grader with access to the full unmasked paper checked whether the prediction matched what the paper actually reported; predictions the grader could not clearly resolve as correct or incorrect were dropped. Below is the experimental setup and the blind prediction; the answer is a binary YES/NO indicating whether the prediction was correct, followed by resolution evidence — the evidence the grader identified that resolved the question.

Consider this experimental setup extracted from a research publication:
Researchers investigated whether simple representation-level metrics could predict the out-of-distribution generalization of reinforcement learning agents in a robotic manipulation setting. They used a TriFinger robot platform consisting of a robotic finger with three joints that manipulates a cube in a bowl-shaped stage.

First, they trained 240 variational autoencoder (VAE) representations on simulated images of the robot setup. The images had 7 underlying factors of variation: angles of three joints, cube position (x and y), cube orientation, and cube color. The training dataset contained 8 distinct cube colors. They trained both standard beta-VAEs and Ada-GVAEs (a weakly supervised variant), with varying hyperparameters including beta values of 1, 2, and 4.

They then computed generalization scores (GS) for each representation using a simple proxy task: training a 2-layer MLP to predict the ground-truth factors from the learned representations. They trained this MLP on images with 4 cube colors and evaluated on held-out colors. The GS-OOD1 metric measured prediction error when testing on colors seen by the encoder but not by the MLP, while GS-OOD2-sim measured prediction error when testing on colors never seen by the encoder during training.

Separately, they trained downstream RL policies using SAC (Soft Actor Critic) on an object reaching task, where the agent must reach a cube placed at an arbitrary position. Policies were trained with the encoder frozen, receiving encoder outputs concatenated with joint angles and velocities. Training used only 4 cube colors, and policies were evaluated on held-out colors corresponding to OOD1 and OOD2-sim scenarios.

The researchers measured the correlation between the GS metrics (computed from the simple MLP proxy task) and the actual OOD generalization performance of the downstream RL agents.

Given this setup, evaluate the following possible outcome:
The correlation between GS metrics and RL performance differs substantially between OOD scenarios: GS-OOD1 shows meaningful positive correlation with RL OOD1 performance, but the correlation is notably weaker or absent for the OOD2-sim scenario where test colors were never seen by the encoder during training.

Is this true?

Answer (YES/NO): NO